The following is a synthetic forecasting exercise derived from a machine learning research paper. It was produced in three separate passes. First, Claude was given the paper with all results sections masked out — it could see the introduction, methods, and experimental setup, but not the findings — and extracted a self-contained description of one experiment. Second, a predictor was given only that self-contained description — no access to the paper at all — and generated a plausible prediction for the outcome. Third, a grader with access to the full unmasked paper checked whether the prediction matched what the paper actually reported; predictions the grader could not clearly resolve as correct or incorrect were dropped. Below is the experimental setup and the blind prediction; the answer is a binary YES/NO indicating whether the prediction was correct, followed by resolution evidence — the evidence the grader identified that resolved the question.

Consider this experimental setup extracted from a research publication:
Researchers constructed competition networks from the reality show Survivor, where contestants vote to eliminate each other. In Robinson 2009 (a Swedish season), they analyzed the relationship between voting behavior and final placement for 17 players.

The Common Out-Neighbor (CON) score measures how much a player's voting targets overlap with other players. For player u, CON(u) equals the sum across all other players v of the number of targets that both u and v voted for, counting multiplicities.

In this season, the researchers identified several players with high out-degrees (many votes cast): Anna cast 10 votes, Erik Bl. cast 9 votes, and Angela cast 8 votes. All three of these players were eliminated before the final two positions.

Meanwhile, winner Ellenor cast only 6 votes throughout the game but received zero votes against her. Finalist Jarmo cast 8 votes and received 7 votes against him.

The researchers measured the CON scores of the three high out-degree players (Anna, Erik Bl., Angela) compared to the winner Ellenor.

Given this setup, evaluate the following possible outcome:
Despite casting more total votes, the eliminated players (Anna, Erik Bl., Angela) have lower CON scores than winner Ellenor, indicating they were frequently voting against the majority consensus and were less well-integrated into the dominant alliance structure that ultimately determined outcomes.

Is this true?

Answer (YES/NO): NO